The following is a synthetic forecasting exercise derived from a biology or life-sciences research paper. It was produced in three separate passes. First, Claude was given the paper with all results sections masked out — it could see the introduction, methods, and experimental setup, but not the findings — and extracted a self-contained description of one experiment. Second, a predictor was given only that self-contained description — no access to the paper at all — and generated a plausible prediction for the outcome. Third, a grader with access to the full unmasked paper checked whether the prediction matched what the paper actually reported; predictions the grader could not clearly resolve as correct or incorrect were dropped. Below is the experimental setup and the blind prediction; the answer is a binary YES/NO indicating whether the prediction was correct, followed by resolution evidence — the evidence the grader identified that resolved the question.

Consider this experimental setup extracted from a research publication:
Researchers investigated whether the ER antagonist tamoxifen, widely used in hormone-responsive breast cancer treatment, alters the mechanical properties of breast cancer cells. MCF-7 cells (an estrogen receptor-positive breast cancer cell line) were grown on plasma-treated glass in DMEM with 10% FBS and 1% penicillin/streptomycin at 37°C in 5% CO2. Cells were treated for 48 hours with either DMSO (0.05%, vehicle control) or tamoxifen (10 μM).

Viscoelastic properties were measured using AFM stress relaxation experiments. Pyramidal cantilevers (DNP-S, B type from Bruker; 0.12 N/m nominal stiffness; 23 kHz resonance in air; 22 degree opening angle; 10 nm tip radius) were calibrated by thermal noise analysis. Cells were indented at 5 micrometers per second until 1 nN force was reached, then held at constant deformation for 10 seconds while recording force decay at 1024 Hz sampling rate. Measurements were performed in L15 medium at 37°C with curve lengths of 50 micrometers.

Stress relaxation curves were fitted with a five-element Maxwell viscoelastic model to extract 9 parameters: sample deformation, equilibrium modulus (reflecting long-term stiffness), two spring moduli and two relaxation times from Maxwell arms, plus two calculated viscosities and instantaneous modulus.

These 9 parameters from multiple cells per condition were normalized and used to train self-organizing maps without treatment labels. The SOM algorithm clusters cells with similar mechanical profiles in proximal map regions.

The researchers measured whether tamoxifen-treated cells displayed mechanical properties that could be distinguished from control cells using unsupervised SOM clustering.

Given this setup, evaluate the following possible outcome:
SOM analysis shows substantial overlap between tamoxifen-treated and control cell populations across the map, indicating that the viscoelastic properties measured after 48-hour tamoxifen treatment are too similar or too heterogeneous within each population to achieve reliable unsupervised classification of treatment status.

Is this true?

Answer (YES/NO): YES